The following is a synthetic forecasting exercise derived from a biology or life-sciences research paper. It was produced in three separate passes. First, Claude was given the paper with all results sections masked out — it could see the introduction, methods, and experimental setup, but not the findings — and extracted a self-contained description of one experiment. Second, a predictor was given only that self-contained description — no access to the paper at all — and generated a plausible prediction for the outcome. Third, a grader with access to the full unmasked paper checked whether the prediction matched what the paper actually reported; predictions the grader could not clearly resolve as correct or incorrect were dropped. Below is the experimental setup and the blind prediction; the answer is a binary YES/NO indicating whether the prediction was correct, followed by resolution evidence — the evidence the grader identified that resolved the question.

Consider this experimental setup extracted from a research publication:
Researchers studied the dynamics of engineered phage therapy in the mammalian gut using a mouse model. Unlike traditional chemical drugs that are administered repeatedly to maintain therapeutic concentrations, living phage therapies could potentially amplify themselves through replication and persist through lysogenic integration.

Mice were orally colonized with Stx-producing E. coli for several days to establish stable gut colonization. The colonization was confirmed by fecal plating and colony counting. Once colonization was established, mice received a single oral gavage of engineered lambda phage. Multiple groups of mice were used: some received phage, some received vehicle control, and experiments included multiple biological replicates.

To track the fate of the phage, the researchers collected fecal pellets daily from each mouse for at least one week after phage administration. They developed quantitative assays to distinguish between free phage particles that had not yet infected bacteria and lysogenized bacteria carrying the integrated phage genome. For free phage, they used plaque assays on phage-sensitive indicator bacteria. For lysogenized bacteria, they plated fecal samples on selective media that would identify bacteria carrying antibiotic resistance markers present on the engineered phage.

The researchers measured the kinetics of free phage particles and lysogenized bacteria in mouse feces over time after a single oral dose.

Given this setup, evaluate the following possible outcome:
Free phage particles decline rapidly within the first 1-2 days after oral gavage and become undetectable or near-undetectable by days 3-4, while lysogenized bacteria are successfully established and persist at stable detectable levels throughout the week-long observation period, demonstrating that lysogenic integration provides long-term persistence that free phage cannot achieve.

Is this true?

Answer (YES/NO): NO